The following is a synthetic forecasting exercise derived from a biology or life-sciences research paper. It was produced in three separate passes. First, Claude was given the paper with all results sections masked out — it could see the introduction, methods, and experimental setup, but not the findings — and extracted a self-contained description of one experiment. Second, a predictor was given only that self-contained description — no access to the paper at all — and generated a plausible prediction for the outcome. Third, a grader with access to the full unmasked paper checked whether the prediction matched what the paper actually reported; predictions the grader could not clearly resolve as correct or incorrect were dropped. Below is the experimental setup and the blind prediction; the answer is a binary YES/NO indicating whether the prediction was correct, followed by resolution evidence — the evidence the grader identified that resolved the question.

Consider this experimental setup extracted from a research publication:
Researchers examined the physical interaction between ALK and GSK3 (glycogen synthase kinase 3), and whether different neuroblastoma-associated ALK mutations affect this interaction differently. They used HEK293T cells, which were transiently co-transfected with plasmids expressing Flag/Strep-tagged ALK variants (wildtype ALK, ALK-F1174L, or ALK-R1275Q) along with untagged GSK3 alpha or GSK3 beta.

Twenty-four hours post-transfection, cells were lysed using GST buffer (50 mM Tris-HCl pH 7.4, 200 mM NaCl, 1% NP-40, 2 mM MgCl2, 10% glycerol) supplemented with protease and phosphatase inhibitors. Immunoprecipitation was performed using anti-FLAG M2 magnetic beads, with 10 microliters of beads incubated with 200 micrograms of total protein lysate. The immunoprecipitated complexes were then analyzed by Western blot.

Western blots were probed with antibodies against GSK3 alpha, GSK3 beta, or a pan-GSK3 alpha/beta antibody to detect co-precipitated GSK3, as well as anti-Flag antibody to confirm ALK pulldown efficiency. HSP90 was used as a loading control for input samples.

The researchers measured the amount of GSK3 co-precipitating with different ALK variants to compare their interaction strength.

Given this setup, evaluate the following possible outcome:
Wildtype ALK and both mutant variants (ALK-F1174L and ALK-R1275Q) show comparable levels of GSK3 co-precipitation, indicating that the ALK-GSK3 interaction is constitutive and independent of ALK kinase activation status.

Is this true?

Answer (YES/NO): NO